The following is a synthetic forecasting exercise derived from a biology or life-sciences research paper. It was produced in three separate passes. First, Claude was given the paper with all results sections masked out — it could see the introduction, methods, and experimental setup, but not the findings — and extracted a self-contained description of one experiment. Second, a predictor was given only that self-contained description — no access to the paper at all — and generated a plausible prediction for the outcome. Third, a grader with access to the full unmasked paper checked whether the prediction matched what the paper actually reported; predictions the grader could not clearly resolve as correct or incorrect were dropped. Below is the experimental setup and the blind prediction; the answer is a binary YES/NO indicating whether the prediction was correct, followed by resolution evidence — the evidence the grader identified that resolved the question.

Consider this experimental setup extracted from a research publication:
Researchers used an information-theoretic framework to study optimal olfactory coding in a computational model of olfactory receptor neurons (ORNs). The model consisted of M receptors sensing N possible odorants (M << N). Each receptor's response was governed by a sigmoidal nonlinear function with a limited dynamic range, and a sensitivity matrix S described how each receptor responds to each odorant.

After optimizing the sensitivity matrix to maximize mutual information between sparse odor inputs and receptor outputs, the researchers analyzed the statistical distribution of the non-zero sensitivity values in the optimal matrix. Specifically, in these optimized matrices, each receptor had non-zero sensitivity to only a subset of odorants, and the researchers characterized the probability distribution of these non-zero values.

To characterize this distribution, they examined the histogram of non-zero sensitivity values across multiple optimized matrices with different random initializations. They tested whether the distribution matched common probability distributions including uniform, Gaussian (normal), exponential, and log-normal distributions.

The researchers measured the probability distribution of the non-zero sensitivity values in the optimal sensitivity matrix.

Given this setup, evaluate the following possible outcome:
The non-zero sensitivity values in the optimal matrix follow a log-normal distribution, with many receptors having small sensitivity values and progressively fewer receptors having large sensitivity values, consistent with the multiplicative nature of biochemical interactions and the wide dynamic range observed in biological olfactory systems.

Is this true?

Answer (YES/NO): YES